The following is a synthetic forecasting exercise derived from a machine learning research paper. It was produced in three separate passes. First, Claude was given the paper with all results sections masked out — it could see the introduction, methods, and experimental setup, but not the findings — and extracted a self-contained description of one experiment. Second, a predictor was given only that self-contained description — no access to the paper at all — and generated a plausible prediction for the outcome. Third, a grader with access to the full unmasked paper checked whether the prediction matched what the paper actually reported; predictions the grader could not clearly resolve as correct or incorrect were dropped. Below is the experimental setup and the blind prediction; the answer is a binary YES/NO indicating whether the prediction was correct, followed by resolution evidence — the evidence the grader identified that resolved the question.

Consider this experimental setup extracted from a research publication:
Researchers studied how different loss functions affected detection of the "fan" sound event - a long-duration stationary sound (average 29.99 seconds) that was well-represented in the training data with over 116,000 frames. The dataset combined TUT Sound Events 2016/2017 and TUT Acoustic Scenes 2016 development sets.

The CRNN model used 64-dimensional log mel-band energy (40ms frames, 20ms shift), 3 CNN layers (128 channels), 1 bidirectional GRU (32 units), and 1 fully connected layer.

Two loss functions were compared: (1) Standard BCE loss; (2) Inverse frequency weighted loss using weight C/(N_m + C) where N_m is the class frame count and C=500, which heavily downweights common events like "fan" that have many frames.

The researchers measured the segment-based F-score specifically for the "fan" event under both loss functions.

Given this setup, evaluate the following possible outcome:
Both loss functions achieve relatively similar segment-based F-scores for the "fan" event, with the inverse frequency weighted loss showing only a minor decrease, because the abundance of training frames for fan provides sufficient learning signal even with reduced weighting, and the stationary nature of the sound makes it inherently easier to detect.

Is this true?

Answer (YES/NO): NO